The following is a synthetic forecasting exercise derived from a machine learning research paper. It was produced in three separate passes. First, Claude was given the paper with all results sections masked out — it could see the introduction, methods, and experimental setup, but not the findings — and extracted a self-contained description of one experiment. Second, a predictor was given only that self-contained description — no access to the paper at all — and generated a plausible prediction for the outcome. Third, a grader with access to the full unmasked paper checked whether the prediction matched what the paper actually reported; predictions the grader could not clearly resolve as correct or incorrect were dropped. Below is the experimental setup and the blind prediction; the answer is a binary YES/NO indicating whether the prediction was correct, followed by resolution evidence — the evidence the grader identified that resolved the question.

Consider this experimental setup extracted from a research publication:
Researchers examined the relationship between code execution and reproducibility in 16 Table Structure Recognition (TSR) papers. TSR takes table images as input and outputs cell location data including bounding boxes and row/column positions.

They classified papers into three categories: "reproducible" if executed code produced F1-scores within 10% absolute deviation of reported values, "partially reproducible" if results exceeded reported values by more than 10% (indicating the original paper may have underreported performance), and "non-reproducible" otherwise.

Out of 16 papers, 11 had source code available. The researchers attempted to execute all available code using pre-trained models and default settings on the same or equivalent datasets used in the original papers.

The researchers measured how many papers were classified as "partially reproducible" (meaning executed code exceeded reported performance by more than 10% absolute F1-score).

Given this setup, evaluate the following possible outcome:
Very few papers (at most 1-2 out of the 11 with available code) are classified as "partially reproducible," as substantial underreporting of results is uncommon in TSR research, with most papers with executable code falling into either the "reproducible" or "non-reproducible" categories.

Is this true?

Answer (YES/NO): YES